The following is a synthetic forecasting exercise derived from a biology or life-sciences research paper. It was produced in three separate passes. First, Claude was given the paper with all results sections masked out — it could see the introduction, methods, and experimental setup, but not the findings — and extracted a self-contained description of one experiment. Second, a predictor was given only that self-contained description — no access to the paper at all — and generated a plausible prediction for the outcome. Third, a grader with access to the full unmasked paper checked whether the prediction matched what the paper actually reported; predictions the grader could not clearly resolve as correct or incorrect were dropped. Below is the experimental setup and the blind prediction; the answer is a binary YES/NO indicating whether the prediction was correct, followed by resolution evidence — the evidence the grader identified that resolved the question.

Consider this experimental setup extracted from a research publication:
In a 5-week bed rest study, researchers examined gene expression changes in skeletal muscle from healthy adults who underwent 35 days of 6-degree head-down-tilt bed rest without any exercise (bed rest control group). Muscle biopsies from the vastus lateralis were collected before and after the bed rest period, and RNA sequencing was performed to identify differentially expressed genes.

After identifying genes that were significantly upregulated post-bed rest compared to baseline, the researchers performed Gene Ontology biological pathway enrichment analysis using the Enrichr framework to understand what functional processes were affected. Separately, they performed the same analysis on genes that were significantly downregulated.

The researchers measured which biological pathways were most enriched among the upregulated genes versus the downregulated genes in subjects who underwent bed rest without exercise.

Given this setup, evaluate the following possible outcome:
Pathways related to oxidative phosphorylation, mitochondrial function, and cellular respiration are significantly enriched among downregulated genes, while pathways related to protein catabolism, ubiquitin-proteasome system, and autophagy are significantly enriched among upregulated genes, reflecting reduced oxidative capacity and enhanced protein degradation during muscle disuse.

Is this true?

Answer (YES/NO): NO